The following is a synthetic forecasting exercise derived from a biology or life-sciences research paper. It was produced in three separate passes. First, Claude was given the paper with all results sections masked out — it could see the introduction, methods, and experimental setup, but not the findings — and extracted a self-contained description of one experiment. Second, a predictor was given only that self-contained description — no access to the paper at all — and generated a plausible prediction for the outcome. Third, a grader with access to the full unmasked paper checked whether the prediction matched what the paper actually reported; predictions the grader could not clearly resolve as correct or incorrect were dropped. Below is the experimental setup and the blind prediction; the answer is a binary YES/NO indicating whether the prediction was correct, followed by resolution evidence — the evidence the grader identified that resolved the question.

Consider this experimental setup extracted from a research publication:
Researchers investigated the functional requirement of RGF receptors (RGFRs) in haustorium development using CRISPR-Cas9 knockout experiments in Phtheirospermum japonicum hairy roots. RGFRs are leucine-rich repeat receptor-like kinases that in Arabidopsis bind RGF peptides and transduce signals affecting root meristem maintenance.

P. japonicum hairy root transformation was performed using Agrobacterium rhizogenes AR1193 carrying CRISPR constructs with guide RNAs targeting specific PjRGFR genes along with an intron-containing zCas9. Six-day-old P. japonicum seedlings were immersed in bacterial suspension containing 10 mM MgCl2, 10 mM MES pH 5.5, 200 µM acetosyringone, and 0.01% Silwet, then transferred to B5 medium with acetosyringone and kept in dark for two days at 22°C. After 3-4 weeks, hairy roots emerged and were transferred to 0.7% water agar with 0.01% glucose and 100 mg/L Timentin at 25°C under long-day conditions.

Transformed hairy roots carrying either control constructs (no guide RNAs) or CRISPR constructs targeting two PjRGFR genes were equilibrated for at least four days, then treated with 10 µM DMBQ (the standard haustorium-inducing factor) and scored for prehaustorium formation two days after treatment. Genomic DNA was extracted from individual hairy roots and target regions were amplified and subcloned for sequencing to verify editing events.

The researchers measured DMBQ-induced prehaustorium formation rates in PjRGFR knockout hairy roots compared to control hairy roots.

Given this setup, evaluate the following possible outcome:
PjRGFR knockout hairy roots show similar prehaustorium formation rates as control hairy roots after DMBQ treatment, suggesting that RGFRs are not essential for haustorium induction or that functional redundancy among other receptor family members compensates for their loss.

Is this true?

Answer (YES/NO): NO